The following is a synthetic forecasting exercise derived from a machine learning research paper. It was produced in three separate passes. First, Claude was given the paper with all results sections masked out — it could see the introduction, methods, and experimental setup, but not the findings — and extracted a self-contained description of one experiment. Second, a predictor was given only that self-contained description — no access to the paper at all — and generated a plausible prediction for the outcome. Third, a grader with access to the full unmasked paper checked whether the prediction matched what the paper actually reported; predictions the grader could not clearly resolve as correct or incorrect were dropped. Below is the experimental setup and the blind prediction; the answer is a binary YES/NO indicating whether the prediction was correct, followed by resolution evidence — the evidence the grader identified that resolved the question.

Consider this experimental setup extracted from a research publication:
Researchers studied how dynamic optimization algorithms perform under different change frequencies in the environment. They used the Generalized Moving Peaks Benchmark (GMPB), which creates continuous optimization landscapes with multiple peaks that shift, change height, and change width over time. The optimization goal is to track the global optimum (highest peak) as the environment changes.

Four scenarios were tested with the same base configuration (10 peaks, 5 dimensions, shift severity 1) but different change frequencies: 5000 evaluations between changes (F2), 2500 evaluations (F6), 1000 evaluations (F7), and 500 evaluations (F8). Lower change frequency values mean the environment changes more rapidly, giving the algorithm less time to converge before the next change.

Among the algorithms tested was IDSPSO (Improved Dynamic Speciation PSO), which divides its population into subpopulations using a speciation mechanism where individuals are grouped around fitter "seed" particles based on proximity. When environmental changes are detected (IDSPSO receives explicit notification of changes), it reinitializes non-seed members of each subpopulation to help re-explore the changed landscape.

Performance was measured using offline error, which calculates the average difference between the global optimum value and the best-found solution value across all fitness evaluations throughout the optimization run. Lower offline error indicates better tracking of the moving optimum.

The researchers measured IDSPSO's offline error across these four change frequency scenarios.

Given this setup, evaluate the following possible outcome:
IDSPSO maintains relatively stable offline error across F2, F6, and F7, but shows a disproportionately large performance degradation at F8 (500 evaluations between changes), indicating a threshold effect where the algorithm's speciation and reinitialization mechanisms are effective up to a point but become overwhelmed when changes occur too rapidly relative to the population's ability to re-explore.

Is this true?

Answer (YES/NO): NO